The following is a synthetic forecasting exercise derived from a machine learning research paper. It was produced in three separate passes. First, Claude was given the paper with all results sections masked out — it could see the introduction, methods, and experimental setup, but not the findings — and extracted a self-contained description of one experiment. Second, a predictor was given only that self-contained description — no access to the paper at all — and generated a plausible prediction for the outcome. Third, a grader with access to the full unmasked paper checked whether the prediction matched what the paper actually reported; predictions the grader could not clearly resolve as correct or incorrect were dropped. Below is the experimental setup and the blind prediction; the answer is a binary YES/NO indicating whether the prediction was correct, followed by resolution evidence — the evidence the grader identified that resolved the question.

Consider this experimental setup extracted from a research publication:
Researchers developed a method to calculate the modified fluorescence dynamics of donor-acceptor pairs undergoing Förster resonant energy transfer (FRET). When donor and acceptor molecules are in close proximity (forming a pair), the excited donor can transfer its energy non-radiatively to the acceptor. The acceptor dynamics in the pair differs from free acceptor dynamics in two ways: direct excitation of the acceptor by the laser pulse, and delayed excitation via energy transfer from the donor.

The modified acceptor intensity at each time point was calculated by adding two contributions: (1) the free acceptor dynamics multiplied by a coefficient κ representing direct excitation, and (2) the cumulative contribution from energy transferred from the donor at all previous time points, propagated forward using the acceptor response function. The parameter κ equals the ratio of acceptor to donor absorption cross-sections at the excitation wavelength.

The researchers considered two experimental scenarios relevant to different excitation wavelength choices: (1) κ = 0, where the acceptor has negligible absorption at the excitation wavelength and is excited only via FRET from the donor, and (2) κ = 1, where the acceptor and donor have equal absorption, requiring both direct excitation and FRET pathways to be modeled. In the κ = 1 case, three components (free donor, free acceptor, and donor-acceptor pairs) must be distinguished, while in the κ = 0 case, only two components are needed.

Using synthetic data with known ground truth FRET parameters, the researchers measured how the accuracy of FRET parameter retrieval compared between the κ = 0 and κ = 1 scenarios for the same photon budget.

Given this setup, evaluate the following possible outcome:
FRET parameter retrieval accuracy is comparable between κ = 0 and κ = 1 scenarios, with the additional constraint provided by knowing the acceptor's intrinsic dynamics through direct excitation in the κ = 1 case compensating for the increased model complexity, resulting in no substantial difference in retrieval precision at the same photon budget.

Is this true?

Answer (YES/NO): NO